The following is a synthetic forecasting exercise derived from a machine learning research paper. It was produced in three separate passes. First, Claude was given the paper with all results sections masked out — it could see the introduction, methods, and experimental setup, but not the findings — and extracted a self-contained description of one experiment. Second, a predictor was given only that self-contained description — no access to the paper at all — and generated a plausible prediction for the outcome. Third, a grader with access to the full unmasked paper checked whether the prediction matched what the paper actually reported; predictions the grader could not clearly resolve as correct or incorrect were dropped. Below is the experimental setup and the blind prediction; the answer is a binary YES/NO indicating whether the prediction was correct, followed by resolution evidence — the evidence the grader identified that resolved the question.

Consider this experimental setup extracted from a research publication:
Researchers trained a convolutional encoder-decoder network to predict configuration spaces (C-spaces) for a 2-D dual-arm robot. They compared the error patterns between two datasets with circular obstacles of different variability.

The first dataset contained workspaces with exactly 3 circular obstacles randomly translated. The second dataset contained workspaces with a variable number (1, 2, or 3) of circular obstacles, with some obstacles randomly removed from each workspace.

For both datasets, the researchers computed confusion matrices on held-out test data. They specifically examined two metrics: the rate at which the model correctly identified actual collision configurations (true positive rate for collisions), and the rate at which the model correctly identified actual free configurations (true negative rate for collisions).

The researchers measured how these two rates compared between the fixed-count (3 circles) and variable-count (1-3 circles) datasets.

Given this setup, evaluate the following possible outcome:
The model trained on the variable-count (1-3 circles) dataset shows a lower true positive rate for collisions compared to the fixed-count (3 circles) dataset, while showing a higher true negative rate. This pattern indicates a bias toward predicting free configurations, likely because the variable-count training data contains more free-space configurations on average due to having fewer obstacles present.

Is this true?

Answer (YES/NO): YES